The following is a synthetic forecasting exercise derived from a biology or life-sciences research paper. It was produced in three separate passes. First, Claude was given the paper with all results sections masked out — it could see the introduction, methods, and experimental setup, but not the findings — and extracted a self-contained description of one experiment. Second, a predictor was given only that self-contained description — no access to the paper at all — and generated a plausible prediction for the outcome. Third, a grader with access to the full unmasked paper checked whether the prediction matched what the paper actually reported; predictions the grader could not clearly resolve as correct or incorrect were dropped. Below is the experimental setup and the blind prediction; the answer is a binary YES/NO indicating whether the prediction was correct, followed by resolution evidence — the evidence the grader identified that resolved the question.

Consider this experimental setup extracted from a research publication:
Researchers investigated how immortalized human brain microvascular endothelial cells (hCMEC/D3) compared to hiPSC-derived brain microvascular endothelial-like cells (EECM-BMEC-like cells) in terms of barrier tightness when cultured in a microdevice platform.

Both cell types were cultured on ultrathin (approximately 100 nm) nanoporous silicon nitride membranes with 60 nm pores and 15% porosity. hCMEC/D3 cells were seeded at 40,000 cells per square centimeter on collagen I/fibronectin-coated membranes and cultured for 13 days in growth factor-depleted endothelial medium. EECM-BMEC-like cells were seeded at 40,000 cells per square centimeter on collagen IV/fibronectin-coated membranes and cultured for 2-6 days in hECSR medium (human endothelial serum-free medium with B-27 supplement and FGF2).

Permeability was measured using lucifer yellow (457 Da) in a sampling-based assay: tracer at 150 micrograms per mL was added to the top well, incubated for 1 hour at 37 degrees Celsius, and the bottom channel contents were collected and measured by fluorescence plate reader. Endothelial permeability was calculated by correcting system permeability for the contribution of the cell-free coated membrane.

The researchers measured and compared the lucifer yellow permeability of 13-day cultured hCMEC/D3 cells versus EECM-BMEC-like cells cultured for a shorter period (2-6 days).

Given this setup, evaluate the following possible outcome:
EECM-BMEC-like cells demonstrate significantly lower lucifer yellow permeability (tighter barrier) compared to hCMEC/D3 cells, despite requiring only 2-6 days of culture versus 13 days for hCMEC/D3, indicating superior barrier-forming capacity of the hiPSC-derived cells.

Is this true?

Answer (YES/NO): YES